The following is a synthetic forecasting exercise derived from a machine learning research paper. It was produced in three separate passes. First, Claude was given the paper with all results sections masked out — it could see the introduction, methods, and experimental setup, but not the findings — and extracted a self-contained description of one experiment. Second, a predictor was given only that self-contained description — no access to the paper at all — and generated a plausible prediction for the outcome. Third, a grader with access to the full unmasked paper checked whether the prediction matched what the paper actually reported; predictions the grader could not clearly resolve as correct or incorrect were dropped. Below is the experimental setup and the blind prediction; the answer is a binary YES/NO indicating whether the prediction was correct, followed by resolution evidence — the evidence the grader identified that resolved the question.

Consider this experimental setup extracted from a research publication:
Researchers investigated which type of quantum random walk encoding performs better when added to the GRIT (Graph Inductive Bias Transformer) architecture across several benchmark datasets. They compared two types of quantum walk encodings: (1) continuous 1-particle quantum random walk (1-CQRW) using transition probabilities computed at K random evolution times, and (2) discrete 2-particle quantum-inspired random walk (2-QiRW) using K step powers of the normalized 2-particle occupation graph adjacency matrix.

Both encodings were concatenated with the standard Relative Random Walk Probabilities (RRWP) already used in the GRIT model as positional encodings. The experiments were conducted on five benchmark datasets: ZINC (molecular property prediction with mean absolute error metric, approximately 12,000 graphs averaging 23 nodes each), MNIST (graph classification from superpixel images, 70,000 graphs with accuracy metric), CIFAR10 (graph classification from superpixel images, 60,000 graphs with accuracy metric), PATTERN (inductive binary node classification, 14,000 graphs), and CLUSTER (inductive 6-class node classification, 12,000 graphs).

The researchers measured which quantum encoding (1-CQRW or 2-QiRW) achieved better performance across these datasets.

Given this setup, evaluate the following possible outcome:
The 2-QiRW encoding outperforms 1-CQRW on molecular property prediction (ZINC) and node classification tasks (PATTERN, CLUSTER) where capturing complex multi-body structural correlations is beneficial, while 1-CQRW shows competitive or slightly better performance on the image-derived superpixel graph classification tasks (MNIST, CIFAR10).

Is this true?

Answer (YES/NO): NO